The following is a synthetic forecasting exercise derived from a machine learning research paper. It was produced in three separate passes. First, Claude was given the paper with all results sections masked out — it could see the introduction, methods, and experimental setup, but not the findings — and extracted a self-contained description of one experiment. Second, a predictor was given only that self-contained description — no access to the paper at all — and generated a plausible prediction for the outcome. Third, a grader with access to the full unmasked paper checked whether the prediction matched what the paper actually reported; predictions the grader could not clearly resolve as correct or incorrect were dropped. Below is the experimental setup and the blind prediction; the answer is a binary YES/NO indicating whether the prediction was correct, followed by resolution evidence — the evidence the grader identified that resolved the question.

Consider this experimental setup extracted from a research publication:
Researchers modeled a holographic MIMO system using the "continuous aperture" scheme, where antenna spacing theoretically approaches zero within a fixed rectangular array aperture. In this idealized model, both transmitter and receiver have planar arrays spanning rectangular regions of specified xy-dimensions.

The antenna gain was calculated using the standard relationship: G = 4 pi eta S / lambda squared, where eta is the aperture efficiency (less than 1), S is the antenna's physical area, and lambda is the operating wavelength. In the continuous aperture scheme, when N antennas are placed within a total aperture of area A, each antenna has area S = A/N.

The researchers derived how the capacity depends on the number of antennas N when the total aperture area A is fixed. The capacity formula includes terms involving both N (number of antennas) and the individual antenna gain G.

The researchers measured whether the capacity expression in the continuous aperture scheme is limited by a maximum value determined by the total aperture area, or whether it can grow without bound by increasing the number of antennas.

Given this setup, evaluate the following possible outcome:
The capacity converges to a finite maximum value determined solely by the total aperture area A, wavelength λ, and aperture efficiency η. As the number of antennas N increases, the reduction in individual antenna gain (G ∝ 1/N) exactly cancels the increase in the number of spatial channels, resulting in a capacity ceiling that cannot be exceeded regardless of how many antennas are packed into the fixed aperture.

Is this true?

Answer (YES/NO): YES